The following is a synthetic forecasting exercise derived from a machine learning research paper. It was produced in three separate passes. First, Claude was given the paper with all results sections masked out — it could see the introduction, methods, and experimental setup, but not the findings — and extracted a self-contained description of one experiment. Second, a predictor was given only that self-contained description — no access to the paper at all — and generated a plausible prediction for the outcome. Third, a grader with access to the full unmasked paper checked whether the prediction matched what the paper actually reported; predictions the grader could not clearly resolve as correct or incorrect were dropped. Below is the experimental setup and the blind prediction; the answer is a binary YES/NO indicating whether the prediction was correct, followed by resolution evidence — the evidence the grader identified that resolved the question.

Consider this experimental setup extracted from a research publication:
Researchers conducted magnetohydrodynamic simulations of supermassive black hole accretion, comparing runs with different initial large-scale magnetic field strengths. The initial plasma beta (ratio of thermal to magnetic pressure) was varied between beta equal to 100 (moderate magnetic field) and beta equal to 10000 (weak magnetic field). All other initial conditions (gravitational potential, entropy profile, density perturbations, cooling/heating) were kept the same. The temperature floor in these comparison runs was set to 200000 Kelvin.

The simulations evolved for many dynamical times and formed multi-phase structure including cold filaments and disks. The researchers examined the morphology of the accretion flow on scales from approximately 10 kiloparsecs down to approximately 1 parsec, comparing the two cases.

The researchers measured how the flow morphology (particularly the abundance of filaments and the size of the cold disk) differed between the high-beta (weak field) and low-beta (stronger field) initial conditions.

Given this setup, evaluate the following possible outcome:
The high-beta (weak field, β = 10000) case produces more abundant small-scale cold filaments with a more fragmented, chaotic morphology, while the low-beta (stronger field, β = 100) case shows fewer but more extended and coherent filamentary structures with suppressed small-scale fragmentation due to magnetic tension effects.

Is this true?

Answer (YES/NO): NO